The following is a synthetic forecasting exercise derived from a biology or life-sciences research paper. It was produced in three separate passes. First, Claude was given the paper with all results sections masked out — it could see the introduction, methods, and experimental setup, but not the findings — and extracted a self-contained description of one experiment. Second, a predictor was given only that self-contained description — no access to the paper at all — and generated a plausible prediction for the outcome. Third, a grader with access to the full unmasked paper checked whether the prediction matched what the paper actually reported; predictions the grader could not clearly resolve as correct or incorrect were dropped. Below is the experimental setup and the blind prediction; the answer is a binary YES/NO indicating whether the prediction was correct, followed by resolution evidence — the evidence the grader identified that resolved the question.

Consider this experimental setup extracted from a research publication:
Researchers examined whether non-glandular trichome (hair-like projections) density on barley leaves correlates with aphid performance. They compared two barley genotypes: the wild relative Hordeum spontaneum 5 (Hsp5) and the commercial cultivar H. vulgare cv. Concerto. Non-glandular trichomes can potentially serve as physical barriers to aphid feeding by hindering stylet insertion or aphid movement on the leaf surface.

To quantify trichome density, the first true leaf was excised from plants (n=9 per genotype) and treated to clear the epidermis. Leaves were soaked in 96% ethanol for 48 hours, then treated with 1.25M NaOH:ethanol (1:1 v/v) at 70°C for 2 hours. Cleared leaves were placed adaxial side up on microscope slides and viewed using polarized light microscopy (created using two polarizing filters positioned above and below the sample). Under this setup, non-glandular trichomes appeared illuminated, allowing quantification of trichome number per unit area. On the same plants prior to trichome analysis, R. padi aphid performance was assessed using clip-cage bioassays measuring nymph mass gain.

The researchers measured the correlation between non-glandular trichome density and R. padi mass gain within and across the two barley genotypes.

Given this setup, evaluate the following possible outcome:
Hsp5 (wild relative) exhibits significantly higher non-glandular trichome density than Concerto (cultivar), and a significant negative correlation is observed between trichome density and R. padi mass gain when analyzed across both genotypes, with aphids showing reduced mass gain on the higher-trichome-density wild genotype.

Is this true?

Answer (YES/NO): NO